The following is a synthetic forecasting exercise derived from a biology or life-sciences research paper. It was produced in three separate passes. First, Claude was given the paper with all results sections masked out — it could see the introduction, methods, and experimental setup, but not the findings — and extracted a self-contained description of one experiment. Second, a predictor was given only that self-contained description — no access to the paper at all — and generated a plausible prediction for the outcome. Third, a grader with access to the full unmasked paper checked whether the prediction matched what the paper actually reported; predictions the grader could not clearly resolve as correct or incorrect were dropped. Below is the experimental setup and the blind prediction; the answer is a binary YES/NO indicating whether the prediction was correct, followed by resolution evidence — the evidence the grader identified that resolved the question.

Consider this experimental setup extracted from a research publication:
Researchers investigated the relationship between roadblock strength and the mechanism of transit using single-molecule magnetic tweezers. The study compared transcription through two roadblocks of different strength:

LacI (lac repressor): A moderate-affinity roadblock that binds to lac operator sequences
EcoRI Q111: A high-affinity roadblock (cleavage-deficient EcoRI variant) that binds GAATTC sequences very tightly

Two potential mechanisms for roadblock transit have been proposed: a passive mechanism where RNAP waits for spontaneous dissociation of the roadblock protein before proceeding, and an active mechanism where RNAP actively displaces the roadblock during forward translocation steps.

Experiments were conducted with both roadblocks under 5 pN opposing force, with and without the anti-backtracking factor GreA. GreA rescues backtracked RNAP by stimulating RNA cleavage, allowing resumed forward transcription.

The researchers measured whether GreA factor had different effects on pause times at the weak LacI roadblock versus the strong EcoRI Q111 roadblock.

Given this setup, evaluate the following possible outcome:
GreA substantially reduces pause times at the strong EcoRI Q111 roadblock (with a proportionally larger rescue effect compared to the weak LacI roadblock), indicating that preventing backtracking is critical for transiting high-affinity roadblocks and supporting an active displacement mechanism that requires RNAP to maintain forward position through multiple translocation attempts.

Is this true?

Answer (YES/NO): NO